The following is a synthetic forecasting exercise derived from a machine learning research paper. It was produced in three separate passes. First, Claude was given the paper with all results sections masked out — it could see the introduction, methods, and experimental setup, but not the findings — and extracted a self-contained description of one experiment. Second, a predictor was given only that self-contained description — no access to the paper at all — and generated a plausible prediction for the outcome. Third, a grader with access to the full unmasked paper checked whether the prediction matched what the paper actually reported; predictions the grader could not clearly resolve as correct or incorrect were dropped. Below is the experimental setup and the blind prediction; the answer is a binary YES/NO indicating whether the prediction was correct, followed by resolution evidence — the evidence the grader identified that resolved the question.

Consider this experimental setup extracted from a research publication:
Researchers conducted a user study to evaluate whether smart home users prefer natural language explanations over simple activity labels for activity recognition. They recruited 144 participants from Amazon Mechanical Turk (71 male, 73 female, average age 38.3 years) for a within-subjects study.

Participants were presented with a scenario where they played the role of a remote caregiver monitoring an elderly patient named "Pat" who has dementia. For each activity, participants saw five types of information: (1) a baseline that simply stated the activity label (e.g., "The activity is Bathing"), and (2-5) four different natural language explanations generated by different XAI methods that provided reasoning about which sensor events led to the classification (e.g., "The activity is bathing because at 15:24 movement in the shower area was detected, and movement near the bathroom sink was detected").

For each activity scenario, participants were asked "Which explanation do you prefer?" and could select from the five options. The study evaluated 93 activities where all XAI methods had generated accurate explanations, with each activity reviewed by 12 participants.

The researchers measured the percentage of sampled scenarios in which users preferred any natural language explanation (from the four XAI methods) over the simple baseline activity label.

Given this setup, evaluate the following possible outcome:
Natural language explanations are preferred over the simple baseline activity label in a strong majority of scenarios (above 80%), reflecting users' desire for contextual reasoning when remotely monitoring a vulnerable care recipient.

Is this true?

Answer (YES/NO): YES